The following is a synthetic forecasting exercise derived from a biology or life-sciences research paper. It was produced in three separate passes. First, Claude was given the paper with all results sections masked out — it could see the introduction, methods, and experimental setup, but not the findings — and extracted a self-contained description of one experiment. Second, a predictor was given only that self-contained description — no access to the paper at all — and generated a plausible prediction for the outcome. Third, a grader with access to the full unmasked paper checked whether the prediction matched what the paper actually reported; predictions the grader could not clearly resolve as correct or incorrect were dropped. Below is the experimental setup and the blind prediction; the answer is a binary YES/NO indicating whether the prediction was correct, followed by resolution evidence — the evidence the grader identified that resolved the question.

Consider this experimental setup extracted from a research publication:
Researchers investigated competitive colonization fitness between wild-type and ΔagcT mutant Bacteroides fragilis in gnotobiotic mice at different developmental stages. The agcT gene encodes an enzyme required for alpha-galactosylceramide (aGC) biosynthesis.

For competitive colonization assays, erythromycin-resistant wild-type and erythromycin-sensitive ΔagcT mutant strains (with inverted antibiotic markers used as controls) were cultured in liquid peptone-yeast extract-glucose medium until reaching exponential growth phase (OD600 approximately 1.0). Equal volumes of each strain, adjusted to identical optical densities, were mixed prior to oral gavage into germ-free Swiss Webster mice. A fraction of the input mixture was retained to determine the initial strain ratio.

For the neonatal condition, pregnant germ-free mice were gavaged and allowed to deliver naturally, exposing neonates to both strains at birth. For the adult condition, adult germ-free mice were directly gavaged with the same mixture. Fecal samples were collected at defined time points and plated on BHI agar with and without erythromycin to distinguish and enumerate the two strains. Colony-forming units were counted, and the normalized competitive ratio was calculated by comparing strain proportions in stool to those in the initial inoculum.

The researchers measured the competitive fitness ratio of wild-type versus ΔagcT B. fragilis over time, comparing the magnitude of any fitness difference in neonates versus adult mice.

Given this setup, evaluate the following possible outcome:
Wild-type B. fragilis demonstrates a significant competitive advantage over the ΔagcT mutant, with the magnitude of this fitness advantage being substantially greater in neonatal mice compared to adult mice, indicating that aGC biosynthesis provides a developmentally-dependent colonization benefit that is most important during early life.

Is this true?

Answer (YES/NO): YES